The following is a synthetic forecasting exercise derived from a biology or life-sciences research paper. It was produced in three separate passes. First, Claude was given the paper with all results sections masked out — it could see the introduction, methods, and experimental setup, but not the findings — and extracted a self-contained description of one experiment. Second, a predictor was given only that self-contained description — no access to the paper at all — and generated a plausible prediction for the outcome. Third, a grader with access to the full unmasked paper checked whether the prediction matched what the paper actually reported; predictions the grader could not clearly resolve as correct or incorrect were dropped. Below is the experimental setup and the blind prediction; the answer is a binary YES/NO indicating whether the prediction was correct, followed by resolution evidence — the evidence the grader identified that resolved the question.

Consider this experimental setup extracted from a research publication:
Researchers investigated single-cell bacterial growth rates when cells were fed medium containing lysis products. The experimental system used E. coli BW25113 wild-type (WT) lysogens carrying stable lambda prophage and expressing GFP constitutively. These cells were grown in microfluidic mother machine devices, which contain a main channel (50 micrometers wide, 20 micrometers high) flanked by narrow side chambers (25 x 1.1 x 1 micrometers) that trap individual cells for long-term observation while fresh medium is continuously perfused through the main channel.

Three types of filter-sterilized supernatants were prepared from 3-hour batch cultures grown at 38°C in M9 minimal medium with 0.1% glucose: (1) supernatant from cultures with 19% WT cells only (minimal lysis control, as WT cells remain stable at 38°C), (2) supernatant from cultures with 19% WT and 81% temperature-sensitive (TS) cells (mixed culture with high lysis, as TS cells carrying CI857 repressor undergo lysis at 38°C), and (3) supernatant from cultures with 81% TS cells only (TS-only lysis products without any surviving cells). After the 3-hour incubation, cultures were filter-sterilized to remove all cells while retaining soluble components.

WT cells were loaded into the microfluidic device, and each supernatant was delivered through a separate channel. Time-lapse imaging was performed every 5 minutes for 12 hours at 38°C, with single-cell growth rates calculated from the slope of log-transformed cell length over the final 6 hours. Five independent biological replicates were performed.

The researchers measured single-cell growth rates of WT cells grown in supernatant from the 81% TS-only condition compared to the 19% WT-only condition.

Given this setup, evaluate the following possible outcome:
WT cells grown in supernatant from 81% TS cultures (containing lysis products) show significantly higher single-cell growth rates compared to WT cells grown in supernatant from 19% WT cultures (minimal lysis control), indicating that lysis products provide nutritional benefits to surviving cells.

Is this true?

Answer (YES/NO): YES